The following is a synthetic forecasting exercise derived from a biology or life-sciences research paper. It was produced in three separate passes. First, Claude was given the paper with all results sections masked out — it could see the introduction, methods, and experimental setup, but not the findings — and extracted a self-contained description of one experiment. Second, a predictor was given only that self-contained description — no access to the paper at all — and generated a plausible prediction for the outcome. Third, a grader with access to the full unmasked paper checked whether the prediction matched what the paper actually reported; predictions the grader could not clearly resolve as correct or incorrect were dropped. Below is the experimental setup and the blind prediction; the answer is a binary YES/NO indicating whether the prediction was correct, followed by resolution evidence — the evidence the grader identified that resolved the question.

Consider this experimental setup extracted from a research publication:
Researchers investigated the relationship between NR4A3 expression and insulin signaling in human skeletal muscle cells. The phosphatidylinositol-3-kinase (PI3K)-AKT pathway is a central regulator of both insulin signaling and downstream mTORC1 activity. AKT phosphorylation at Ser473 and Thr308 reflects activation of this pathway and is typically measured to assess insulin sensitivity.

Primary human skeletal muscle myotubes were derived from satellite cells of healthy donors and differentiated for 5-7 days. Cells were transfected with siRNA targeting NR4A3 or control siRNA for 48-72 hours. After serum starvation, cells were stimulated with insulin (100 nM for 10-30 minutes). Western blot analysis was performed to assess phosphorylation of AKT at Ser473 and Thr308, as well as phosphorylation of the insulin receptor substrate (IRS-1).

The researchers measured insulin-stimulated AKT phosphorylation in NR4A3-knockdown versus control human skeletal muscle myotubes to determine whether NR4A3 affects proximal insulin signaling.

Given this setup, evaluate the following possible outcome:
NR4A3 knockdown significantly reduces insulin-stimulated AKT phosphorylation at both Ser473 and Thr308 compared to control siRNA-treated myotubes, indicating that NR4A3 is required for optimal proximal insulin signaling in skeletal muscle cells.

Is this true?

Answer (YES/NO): NO